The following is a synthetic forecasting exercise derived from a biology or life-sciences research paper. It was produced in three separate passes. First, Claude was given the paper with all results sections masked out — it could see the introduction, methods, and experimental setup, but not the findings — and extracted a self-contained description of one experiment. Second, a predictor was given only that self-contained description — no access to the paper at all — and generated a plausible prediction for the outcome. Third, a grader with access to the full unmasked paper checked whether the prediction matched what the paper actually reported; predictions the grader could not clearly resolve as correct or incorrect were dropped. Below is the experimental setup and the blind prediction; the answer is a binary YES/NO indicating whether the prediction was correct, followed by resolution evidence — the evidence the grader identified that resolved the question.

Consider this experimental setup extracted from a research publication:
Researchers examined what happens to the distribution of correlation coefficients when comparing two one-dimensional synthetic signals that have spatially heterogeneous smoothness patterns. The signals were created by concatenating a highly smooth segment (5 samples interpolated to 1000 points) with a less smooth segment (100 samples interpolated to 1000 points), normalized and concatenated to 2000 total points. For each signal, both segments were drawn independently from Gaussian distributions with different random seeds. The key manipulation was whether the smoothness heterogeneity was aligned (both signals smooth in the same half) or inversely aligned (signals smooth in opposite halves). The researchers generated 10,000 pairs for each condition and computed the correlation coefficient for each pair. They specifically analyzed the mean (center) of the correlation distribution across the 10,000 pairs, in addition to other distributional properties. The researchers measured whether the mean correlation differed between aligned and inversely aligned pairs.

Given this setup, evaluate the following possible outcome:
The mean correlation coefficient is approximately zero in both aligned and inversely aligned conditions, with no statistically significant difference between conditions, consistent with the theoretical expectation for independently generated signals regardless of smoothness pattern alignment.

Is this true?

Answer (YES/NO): YES